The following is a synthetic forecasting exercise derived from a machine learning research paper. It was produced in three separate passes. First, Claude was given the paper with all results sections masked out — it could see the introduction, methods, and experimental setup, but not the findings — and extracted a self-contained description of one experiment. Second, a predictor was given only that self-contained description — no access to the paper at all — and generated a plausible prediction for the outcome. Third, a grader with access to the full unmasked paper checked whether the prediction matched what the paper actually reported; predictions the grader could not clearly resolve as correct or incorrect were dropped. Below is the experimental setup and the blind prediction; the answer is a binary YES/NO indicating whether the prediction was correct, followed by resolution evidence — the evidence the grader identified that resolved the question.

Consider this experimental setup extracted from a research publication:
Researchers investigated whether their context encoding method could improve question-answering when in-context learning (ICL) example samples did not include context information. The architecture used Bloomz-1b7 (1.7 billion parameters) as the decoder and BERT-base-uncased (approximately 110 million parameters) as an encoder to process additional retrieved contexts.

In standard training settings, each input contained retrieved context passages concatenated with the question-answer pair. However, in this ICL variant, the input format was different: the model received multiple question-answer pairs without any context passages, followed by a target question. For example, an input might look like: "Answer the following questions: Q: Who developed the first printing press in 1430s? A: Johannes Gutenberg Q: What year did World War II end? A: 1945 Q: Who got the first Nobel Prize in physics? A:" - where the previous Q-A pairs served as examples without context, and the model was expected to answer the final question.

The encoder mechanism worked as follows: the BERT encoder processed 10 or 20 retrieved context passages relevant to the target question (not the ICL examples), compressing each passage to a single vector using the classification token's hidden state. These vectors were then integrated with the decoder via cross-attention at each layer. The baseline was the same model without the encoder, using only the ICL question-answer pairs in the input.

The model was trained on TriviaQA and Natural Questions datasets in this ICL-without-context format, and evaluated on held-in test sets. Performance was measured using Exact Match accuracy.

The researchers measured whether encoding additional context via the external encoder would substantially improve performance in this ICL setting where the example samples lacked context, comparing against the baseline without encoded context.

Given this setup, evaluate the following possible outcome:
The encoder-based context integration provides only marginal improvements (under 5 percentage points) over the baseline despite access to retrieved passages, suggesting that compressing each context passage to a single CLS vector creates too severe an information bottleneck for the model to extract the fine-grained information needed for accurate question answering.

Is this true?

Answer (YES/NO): YES